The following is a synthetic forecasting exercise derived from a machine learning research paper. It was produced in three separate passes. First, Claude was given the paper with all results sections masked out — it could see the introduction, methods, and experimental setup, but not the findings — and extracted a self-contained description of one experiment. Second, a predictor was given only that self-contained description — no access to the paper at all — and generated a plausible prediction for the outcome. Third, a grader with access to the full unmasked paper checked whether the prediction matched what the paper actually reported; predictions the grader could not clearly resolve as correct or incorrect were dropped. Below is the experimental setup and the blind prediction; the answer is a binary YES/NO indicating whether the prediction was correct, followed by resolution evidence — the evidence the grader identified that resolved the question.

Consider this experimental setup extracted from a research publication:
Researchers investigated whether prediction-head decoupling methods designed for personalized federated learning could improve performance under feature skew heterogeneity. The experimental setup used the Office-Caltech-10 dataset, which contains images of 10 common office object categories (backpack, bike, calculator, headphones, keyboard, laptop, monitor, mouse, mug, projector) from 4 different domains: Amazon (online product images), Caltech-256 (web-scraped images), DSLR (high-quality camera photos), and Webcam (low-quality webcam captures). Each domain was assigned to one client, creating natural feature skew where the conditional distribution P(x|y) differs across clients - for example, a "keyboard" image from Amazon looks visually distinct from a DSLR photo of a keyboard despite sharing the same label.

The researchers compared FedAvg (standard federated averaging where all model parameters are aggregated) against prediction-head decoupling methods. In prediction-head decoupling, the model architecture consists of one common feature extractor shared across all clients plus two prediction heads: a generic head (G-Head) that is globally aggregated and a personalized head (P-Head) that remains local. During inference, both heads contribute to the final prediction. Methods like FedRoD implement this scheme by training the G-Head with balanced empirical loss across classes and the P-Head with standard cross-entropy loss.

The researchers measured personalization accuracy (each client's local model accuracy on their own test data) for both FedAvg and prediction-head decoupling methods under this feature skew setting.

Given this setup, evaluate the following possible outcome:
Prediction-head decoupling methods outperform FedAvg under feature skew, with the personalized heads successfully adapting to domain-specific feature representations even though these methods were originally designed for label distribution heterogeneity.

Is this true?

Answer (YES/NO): NO